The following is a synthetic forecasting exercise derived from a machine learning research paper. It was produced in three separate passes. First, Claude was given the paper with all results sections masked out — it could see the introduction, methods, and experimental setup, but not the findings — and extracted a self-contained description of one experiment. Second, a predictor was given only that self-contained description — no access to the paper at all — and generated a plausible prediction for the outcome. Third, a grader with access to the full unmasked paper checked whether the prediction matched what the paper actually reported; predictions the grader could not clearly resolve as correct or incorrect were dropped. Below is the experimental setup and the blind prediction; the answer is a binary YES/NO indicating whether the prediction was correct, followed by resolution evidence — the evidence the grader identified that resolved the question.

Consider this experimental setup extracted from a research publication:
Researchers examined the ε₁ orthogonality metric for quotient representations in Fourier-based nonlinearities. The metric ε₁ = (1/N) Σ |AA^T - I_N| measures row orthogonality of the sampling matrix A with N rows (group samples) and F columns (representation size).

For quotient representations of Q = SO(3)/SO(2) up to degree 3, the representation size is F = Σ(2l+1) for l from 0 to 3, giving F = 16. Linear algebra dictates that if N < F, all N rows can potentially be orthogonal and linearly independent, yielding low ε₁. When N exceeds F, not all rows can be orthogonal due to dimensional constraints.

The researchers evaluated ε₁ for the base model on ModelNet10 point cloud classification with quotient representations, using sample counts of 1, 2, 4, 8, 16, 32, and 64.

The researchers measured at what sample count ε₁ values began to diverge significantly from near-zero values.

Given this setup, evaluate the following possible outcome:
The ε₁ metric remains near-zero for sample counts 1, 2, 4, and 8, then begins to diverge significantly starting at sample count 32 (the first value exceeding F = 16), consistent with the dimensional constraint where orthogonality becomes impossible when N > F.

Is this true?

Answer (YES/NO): NO